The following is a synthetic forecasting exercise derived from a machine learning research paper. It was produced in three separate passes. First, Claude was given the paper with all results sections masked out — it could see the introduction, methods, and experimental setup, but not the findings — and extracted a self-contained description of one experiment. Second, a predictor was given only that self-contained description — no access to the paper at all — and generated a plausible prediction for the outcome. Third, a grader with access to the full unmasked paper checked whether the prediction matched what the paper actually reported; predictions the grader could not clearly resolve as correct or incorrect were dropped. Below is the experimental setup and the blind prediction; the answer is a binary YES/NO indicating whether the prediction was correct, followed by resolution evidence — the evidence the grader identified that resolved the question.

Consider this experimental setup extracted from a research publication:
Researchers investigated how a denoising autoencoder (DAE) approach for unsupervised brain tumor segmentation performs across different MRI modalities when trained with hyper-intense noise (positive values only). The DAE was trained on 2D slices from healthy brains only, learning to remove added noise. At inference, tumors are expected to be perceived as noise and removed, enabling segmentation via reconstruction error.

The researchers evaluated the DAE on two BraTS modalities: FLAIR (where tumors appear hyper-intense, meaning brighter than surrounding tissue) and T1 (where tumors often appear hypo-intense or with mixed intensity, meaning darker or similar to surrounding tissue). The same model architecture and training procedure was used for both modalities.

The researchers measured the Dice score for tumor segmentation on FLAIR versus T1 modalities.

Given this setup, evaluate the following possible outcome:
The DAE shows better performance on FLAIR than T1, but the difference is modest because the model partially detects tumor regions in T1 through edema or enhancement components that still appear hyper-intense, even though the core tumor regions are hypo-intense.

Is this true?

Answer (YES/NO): NO